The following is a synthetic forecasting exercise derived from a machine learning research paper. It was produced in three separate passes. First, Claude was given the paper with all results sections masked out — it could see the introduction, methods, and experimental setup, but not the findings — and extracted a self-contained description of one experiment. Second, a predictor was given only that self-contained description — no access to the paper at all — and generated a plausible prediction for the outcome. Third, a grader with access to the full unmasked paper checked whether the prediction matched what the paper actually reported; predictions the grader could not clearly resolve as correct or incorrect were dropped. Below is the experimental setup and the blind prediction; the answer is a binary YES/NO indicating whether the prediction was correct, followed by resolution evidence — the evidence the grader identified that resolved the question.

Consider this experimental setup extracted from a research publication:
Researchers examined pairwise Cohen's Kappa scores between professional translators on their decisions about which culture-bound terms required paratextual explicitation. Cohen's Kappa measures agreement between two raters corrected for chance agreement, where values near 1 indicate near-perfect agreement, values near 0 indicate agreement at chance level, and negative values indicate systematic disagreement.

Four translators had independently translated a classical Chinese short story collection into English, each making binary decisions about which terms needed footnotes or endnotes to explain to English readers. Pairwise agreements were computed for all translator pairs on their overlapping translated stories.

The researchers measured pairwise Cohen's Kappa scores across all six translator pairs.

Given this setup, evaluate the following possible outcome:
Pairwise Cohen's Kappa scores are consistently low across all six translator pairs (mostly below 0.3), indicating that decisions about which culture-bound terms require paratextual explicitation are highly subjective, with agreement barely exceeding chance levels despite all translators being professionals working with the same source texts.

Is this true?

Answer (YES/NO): NO